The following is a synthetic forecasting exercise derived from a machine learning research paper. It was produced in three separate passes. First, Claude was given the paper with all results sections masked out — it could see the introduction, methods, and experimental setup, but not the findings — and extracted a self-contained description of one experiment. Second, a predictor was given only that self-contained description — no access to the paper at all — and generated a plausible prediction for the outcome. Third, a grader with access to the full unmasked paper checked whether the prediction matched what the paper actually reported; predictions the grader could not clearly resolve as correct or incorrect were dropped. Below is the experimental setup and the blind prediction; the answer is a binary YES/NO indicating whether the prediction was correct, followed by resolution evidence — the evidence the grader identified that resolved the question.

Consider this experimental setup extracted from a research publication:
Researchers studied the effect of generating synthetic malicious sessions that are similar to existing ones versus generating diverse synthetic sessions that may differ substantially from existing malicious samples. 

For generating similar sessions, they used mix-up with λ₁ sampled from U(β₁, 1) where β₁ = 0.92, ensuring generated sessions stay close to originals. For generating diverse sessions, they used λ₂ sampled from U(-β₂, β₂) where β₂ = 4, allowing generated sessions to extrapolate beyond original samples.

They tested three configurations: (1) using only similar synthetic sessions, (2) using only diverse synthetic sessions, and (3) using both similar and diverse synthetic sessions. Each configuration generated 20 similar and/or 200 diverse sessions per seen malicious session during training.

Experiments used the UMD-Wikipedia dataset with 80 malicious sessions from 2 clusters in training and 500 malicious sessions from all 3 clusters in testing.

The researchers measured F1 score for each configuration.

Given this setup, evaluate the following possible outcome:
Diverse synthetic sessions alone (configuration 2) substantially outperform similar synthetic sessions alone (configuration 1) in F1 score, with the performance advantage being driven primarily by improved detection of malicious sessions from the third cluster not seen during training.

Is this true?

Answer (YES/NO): NO